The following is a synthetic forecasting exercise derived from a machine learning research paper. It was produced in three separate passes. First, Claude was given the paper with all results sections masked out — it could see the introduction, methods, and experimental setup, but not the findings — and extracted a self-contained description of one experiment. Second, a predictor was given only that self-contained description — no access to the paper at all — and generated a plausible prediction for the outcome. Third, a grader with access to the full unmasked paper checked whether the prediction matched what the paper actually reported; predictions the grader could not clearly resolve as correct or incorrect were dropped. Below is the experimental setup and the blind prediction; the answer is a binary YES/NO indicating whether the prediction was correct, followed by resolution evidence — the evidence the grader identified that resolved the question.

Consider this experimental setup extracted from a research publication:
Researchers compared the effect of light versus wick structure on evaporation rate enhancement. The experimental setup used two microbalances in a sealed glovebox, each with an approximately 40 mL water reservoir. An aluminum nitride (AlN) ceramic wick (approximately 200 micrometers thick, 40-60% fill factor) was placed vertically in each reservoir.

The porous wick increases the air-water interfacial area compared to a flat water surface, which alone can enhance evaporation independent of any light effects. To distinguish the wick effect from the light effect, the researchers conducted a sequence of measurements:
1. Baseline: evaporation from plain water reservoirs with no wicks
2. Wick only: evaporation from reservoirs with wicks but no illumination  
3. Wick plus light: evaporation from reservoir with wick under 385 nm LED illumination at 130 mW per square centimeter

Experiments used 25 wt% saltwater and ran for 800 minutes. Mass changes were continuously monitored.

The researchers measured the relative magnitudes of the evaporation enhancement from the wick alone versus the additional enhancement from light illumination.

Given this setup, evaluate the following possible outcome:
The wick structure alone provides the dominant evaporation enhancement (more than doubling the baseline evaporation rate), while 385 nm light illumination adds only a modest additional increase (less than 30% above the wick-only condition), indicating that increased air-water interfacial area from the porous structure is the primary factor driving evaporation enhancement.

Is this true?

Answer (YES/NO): NO